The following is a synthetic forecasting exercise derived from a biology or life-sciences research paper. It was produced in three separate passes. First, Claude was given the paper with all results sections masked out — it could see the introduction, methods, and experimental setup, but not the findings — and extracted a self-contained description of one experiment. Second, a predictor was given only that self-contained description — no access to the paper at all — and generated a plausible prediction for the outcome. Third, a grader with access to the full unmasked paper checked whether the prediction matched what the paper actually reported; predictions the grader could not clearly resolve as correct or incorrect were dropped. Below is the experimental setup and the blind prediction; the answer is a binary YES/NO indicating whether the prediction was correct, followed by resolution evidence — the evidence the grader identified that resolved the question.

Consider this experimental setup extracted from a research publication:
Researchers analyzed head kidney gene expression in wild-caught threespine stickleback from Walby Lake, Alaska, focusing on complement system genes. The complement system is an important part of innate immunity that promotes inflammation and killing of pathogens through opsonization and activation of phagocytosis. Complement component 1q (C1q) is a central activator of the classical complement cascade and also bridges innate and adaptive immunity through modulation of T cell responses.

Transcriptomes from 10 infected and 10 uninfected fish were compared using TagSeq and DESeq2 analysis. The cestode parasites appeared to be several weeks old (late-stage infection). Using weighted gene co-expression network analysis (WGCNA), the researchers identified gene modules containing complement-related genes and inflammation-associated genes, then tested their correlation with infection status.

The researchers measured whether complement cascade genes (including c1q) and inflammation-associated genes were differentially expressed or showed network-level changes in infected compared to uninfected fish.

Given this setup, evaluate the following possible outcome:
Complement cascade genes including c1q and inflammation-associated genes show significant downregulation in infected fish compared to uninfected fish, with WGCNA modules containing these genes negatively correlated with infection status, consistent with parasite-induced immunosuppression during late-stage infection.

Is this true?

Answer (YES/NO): NO